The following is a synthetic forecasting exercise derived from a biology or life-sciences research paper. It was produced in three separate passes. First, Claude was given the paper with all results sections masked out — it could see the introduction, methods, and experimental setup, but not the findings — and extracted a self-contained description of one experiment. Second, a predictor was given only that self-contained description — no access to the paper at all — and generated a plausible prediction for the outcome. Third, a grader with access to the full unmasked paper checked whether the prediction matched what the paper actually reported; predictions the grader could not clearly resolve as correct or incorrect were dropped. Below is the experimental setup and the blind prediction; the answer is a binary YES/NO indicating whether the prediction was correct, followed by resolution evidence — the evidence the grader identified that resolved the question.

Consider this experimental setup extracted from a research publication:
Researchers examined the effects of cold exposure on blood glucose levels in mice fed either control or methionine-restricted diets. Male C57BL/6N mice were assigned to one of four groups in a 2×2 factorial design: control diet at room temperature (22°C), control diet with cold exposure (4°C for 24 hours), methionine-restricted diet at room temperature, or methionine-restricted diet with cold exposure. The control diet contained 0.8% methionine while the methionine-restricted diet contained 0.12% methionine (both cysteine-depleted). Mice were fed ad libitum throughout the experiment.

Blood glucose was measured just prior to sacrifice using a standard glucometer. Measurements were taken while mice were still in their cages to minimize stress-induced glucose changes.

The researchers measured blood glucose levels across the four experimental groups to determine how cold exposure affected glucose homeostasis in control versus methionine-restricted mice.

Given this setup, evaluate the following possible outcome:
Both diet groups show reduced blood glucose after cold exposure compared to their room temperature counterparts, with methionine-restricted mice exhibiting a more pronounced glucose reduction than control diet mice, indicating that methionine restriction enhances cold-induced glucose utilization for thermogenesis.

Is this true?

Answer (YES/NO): NO